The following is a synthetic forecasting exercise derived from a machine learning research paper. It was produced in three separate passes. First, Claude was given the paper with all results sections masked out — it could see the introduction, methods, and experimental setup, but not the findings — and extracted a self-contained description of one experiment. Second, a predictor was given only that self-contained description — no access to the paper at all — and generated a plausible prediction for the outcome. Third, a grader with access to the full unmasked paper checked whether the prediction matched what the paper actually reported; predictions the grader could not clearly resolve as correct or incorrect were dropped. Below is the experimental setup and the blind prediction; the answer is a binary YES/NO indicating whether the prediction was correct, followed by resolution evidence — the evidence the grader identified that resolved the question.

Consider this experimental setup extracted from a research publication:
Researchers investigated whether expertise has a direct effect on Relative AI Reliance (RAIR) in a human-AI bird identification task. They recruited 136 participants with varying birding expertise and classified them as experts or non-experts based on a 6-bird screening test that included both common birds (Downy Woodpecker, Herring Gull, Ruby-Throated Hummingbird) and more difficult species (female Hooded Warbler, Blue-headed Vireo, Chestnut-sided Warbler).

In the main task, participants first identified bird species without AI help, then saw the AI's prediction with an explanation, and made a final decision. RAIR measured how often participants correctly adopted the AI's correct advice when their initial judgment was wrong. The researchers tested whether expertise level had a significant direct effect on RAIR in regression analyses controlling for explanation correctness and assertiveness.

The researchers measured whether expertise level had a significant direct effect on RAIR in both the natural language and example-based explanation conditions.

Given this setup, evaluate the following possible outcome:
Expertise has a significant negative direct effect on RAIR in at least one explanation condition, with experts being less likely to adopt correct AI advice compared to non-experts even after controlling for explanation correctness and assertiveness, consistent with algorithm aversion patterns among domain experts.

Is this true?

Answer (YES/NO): YES